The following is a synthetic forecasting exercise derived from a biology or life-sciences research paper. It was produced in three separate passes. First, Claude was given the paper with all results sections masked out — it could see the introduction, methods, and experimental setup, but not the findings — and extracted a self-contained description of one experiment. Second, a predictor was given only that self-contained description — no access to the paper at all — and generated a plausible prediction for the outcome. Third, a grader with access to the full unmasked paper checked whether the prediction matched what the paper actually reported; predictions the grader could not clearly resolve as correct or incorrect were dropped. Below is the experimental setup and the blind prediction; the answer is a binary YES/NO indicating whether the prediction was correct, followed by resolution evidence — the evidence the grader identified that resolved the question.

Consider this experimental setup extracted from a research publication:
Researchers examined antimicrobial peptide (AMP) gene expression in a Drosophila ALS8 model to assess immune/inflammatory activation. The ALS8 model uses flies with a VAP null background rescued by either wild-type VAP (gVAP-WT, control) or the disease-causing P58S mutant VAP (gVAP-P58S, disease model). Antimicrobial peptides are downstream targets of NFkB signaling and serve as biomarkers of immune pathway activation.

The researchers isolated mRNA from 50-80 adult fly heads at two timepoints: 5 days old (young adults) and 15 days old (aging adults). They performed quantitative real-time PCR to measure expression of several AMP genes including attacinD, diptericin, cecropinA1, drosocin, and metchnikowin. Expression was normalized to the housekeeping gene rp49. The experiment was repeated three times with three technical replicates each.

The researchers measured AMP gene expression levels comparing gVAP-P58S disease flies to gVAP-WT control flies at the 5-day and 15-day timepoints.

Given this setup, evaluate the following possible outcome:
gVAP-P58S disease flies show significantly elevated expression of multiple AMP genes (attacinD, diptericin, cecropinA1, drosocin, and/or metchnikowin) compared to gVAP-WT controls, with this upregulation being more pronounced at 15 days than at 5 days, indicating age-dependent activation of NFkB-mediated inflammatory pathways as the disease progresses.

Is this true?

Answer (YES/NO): YES